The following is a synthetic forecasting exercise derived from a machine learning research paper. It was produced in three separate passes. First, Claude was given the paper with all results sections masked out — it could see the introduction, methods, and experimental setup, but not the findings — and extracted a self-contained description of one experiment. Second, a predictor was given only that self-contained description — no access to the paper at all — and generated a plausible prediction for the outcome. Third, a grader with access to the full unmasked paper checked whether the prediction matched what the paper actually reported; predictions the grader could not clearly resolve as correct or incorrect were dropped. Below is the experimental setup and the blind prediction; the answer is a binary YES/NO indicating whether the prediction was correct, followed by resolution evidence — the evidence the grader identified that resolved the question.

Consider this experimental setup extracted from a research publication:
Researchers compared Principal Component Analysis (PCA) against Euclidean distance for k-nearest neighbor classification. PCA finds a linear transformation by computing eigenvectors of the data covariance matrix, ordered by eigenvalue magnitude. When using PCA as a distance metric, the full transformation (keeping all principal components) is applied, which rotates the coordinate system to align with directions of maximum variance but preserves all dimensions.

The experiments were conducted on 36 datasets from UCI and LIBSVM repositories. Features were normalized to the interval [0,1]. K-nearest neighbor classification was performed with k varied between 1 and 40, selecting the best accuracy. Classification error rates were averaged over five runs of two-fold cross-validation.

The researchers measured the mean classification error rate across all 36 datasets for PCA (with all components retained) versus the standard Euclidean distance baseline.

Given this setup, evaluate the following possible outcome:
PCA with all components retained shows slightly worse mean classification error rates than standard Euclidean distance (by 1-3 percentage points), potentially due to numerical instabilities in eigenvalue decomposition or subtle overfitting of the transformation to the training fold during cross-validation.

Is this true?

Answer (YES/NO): NO